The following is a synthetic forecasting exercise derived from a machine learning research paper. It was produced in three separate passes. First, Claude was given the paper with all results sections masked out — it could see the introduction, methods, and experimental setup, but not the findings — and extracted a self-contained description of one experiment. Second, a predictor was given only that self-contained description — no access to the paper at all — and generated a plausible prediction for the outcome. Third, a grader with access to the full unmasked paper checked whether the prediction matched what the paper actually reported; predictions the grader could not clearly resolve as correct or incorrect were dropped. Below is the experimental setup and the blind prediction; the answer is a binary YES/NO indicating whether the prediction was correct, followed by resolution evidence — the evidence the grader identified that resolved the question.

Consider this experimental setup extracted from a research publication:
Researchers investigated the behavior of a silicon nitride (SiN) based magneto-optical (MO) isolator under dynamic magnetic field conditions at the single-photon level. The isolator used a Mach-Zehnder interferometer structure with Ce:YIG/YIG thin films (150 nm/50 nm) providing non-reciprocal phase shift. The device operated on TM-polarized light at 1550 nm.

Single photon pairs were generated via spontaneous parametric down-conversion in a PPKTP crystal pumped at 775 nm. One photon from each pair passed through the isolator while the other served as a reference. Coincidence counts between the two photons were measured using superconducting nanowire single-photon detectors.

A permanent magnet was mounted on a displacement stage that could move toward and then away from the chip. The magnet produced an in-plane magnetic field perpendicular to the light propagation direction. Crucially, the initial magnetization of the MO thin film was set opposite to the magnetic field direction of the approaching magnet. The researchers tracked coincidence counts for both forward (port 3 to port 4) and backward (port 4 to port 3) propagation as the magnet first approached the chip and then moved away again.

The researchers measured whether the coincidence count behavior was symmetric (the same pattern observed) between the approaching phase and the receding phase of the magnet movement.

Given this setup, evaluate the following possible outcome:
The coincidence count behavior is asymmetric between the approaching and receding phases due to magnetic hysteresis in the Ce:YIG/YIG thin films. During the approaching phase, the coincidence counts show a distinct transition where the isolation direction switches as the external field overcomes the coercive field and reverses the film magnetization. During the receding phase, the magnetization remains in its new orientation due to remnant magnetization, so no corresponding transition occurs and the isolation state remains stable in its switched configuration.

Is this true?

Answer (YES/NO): NO